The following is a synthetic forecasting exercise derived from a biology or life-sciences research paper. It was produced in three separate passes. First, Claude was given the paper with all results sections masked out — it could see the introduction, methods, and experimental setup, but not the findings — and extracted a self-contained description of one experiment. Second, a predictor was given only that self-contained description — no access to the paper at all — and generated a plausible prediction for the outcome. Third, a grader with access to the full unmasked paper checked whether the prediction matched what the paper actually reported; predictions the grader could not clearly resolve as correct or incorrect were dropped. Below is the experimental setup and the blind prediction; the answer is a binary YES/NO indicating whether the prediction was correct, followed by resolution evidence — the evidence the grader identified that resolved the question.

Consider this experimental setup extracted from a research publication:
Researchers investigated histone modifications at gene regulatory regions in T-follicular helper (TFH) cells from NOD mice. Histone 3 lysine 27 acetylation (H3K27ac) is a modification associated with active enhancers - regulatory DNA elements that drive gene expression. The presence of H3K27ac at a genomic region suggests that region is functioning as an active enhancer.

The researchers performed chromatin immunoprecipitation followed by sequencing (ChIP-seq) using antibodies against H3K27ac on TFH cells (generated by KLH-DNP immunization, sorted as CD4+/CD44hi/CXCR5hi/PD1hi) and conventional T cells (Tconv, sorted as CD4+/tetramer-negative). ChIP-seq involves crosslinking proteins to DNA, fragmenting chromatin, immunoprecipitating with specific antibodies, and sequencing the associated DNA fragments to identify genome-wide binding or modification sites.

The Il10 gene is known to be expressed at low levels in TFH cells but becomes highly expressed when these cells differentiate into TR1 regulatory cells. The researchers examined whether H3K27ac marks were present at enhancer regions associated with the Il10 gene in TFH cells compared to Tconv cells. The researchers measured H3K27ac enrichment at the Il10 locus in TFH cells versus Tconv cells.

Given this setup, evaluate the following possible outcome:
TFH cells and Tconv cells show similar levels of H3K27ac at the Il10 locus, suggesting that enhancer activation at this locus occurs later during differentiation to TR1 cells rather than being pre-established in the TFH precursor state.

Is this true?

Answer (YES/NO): NO